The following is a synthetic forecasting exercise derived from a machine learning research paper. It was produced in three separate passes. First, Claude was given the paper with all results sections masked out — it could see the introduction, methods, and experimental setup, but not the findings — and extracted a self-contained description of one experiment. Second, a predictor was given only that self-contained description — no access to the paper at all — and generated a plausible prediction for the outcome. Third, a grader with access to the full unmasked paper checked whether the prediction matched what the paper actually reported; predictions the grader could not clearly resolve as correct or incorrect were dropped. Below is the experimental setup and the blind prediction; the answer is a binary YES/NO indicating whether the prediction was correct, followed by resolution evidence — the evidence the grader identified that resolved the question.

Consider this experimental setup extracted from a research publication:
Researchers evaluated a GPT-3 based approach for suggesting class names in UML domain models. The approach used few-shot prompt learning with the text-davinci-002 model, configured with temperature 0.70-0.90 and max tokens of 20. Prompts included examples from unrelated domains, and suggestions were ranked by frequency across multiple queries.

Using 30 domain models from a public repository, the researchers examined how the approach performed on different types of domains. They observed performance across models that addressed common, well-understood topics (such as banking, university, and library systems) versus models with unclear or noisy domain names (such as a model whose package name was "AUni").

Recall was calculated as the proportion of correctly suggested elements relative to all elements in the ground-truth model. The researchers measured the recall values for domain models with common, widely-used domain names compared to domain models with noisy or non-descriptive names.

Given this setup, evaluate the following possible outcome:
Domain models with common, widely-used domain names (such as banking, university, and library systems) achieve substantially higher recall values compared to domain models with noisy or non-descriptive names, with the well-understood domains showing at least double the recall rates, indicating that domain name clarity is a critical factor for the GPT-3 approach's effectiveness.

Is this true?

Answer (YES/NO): YES